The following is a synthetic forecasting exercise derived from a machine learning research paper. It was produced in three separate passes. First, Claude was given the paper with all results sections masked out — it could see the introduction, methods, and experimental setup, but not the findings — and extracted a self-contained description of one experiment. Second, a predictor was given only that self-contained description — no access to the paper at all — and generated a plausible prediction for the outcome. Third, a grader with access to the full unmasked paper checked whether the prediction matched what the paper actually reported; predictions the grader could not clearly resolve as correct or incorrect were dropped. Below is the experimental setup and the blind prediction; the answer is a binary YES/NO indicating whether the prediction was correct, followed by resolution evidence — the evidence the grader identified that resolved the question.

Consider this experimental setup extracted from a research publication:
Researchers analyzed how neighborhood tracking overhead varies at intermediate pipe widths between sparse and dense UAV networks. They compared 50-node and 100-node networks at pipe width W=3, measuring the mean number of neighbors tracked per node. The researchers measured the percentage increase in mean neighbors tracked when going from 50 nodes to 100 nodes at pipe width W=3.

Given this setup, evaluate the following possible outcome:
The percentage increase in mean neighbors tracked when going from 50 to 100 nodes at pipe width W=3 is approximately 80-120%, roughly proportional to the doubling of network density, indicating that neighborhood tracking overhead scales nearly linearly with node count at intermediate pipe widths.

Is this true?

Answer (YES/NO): YES